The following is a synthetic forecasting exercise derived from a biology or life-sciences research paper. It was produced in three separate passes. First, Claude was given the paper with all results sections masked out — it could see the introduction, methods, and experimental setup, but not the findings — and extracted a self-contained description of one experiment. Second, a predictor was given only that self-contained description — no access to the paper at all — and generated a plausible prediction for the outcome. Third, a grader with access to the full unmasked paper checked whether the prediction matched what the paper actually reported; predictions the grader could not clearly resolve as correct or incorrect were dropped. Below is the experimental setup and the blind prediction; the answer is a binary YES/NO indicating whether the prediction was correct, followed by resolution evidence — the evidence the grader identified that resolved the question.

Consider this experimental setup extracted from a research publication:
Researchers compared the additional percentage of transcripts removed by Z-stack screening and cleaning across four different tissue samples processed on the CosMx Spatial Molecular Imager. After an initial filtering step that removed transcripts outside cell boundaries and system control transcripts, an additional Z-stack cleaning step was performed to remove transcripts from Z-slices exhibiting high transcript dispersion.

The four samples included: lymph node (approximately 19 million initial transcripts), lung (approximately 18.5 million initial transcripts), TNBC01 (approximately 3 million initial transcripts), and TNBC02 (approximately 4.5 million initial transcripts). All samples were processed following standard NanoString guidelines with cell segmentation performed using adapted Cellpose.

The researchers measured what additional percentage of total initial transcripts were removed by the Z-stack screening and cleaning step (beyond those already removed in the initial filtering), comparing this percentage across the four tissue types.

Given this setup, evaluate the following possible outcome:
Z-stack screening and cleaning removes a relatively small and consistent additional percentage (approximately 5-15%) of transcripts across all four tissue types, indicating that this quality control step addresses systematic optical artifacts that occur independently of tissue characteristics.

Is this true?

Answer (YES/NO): NO